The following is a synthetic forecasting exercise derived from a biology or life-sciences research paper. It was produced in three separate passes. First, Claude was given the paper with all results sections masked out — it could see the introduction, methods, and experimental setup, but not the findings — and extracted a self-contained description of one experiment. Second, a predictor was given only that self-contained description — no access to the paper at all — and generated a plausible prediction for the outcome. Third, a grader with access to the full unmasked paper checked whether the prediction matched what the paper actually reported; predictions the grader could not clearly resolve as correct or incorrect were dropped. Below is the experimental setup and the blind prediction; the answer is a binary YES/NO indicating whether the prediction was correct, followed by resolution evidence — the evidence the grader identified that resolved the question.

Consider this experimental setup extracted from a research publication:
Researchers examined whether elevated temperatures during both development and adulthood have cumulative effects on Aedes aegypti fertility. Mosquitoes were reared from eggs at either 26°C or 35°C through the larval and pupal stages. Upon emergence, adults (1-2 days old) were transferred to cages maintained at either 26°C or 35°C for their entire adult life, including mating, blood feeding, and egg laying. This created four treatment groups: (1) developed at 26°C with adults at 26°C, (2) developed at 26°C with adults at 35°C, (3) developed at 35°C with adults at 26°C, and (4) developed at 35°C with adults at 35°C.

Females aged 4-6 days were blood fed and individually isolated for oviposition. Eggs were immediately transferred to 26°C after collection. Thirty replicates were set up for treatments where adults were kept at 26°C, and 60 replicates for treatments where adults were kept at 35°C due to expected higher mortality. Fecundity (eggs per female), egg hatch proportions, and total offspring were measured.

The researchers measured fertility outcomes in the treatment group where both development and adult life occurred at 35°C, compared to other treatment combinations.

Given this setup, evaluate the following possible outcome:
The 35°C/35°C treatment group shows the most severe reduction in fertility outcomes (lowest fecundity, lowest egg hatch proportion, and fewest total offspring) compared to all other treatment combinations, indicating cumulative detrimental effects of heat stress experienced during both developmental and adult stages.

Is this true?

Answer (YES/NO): NO